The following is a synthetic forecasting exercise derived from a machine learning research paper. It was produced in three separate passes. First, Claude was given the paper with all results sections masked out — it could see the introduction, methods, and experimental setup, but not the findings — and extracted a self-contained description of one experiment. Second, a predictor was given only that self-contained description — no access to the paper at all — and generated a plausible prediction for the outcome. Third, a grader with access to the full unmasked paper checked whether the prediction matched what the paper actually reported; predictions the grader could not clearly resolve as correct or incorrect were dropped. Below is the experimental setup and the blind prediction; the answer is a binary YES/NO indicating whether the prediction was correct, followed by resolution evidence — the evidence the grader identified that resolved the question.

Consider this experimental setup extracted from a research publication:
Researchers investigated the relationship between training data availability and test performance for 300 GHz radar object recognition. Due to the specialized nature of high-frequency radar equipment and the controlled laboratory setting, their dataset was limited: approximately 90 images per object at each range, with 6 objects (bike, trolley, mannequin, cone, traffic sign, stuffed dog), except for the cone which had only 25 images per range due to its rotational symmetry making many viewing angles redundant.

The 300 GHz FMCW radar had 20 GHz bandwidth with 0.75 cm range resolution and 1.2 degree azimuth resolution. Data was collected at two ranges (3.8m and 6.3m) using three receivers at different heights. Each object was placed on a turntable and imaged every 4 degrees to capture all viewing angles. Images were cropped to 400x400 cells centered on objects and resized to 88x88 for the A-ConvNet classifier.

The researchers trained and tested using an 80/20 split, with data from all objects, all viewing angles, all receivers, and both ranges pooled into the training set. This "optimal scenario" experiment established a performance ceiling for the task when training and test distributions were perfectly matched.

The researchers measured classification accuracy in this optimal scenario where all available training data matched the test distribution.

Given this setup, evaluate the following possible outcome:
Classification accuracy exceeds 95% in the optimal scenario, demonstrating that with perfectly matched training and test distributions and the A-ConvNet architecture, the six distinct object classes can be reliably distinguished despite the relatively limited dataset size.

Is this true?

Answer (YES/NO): YES